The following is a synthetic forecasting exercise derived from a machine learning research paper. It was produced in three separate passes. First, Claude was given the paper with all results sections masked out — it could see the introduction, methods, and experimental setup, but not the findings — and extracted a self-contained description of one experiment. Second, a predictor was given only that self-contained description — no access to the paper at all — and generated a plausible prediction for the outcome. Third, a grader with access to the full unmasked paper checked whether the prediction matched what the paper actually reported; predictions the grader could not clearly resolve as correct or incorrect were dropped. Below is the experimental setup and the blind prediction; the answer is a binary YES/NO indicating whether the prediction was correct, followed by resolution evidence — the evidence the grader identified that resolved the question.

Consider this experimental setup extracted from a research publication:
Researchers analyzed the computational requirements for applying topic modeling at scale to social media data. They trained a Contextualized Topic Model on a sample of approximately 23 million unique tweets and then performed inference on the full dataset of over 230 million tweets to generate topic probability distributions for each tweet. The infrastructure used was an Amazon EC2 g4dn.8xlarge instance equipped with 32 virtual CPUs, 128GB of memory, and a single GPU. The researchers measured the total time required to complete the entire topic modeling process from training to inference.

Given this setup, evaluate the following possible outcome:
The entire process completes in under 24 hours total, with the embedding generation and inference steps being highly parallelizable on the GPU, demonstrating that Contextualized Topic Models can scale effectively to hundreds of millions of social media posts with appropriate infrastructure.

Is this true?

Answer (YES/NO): NO